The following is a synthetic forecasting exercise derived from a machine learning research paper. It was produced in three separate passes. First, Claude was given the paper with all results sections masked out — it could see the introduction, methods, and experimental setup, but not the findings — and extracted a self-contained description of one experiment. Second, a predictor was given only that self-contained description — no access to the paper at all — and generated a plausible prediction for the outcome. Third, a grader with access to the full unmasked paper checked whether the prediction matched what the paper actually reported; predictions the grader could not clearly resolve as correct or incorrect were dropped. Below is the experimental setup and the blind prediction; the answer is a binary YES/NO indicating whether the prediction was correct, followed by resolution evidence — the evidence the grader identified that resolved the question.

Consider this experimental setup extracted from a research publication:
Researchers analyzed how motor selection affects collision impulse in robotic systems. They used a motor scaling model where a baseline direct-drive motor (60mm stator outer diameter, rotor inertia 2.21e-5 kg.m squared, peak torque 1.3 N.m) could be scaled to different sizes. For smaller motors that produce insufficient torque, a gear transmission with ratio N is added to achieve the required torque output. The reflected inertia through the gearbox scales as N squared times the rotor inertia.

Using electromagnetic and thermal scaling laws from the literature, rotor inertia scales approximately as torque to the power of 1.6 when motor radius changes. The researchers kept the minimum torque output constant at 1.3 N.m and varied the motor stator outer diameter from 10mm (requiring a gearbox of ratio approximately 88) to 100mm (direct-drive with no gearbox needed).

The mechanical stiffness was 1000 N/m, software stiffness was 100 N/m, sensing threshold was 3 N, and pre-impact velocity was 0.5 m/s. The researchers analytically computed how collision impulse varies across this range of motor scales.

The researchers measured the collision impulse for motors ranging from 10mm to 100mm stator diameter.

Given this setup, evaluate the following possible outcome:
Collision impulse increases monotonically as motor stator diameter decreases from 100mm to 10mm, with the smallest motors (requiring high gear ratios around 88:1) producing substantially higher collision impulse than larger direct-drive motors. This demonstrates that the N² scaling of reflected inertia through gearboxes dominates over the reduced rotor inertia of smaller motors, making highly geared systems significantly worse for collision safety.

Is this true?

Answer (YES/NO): NO